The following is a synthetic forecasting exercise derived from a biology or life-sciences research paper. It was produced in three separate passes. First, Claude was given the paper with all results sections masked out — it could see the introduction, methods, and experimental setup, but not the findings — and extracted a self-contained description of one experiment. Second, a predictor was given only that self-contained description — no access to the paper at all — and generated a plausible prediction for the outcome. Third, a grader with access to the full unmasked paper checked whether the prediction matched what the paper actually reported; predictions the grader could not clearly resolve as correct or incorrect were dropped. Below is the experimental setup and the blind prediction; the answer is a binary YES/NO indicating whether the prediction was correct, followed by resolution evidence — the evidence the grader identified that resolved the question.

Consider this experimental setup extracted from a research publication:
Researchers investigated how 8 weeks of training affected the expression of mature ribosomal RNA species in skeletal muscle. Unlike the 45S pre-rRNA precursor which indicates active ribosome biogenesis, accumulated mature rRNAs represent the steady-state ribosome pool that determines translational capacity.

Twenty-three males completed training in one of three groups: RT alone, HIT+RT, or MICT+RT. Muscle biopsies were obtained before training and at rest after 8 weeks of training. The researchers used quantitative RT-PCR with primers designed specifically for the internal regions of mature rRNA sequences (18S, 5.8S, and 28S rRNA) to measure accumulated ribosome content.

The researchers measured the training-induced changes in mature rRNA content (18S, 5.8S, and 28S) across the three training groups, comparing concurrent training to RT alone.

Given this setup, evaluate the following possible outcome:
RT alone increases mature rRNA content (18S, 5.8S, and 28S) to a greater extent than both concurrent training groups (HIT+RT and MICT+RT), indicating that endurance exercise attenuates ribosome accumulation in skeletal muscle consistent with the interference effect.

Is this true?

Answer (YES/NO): NO